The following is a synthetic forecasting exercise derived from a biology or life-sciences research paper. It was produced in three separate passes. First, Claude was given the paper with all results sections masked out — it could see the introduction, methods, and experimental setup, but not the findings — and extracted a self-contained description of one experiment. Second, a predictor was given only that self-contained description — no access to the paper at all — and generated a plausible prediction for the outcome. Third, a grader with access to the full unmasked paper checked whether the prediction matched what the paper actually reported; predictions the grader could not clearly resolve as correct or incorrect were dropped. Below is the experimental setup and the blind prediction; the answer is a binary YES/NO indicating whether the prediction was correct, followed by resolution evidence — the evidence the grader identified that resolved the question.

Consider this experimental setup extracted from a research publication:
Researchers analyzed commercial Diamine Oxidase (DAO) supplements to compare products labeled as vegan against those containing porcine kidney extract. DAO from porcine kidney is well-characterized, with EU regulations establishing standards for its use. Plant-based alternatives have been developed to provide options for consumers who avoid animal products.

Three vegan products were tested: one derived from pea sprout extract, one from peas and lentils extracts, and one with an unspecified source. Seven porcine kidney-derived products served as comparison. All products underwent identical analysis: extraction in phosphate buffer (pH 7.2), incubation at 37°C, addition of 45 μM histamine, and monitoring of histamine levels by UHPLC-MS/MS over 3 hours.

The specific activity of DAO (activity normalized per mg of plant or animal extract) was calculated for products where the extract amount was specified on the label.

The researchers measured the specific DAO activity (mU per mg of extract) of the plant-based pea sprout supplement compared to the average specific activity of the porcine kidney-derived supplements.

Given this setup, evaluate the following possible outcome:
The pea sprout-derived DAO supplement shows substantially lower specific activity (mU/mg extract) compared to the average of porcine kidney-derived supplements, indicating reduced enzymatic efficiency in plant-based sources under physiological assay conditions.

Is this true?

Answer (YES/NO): NO